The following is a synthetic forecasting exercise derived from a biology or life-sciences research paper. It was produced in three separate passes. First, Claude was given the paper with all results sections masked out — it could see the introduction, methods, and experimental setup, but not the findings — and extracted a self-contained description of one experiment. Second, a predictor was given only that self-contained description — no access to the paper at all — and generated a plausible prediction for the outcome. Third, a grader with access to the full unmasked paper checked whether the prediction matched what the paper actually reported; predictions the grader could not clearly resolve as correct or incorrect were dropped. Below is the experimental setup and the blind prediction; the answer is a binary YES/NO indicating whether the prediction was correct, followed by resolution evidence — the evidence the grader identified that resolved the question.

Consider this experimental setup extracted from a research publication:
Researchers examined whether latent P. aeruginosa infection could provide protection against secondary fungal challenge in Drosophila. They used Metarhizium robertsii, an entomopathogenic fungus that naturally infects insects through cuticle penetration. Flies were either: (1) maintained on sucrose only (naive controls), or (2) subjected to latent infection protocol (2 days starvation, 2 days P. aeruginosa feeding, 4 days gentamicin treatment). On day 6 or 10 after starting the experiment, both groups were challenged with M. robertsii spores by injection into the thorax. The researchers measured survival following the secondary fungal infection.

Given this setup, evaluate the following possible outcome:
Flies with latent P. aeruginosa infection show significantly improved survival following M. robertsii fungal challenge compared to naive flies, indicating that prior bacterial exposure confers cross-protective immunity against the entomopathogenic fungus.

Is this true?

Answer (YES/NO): YES